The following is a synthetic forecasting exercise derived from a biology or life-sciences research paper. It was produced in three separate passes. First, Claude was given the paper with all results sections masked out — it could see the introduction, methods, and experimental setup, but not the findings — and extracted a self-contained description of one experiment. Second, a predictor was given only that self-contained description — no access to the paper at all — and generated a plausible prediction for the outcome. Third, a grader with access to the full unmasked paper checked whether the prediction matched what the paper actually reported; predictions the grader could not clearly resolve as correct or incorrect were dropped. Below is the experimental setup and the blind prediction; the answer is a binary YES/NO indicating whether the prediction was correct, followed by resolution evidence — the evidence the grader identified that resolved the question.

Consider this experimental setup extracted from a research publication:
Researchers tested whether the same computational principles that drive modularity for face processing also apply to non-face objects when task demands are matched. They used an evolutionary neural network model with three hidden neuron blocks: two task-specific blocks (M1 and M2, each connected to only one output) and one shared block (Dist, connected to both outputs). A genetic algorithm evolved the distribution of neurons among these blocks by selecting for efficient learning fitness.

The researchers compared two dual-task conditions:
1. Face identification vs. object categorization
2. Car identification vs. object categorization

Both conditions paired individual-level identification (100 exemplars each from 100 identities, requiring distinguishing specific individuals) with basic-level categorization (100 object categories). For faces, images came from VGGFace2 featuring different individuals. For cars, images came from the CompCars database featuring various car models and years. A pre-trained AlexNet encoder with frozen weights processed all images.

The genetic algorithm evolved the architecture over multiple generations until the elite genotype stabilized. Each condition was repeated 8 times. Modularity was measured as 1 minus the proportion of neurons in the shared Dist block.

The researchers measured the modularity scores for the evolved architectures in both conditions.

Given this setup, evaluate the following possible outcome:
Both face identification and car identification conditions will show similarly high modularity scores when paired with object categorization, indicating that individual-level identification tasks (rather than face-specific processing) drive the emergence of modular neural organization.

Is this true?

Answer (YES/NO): NO